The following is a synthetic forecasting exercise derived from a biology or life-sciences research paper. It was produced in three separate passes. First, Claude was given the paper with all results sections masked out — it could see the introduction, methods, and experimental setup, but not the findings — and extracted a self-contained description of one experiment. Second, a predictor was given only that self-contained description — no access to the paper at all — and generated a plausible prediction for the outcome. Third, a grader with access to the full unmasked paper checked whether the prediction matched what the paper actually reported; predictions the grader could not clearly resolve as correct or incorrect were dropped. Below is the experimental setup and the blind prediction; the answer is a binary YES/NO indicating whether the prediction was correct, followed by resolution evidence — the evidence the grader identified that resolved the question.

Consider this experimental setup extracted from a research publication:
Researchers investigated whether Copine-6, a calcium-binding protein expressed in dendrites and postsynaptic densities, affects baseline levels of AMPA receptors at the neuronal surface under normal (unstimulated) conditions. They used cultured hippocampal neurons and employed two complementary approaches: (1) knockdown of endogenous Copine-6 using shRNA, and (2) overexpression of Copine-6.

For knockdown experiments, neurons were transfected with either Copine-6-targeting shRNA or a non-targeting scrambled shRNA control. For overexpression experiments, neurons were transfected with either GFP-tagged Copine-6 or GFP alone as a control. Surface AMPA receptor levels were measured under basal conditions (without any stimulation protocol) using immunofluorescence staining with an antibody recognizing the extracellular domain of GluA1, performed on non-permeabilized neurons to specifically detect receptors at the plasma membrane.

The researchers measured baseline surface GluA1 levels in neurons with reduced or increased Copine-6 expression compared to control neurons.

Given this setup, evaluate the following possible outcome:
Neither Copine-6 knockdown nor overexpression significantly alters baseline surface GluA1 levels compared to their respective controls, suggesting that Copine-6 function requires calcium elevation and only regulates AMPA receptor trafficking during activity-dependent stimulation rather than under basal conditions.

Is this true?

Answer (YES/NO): YES